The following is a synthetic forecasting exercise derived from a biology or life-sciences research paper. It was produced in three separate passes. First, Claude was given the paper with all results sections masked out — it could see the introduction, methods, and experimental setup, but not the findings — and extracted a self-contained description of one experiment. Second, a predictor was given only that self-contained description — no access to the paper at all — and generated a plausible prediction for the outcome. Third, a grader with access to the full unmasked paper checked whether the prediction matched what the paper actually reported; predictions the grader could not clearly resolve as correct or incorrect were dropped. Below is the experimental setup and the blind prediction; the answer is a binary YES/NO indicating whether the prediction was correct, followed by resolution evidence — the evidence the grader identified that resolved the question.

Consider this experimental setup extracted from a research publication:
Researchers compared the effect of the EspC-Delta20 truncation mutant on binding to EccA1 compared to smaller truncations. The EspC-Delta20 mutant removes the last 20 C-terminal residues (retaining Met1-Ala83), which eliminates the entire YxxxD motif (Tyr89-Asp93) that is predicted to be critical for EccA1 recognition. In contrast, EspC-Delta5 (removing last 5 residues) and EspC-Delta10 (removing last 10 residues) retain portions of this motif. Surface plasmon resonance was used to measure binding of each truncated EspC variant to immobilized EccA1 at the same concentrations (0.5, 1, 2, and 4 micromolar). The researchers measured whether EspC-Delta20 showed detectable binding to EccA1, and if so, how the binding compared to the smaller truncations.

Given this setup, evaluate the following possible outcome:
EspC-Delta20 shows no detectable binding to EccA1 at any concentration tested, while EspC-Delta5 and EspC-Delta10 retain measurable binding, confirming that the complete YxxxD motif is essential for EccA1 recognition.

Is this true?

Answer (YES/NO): YES